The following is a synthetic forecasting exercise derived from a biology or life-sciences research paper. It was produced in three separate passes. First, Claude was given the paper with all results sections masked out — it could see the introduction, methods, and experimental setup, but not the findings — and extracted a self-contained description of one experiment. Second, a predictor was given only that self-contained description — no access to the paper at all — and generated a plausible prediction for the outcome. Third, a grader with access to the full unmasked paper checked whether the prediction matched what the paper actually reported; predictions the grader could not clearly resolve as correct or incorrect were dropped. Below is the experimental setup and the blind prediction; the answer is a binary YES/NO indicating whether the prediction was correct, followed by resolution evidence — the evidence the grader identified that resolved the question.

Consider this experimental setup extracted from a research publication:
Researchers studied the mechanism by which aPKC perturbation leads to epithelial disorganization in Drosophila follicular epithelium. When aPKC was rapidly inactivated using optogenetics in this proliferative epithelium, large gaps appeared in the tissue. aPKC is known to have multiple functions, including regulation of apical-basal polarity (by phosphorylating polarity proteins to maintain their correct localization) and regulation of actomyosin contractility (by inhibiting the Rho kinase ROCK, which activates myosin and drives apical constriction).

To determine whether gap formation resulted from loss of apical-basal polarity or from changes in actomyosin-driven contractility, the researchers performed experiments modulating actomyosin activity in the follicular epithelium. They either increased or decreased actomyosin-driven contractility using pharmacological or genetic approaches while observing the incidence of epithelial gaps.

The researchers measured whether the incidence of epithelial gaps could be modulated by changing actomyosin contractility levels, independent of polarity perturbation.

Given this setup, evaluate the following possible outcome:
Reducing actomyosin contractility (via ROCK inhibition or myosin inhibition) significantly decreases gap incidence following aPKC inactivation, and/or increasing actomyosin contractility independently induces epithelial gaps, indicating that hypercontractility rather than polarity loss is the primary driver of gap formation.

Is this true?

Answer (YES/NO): YES